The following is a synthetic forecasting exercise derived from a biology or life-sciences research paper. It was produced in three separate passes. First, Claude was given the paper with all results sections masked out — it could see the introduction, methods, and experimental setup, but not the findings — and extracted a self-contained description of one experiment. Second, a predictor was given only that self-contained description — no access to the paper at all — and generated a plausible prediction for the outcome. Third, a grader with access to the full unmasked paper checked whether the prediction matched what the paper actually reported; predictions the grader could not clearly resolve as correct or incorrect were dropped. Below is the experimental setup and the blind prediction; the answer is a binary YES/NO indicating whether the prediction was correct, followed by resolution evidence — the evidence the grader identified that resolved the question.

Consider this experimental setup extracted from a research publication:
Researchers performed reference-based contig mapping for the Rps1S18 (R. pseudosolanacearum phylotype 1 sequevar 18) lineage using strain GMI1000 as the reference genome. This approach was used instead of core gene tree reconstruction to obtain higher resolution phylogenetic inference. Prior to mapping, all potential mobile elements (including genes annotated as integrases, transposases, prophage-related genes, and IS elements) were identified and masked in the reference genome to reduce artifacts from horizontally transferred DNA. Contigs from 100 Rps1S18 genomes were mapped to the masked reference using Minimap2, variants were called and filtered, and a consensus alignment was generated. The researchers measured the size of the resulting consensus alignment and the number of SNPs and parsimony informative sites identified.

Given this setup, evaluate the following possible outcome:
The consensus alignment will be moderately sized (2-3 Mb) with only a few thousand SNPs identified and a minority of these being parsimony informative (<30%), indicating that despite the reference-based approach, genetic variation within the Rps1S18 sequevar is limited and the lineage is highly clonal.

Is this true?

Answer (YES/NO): NO